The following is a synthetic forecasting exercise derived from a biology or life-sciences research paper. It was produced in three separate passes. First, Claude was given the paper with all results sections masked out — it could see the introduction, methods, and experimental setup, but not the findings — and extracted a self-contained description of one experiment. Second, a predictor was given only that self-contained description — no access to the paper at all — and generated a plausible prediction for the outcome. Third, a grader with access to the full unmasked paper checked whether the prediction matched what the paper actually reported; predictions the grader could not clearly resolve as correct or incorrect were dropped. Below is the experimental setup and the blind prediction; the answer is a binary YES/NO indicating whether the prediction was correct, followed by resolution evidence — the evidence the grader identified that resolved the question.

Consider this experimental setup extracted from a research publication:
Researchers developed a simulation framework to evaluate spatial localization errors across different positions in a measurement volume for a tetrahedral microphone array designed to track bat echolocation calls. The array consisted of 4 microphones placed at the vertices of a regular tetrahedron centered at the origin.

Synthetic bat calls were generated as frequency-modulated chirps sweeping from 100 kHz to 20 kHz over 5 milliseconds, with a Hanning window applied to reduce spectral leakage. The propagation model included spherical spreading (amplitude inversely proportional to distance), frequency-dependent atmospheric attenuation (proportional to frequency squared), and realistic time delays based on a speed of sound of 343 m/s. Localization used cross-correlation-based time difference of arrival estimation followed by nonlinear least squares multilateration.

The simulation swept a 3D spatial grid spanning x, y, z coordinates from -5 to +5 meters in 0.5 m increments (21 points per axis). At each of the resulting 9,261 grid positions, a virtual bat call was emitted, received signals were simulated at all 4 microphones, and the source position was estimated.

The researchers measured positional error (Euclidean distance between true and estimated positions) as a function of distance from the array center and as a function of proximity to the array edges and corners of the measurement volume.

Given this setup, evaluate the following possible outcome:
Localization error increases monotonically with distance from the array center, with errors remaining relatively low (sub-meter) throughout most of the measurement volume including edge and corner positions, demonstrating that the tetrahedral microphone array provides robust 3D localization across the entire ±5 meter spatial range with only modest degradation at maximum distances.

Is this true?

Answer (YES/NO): NO